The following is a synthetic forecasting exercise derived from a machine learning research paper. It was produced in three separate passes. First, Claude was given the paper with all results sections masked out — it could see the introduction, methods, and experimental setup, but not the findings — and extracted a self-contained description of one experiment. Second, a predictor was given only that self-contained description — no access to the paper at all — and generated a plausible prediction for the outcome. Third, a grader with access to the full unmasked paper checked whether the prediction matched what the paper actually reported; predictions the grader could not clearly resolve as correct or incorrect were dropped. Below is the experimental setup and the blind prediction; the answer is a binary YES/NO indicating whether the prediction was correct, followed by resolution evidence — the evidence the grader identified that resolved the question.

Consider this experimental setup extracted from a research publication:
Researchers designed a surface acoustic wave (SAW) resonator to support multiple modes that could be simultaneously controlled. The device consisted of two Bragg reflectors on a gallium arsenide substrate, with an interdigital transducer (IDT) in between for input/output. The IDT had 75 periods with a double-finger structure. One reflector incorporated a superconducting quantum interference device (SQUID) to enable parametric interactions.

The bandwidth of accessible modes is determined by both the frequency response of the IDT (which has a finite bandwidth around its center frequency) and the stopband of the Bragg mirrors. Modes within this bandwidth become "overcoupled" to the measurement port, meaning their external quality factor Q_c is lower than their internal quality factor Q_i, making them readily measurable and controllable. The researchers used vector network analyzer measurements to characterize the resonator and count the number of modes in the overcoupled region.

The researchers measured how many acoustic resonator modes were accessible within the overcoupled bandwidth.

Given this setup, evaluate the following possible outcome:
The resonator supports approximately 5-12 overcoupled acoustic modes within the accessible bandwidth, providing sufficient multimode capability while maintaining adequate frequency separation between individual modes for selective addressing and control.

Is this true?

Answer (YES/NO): NO